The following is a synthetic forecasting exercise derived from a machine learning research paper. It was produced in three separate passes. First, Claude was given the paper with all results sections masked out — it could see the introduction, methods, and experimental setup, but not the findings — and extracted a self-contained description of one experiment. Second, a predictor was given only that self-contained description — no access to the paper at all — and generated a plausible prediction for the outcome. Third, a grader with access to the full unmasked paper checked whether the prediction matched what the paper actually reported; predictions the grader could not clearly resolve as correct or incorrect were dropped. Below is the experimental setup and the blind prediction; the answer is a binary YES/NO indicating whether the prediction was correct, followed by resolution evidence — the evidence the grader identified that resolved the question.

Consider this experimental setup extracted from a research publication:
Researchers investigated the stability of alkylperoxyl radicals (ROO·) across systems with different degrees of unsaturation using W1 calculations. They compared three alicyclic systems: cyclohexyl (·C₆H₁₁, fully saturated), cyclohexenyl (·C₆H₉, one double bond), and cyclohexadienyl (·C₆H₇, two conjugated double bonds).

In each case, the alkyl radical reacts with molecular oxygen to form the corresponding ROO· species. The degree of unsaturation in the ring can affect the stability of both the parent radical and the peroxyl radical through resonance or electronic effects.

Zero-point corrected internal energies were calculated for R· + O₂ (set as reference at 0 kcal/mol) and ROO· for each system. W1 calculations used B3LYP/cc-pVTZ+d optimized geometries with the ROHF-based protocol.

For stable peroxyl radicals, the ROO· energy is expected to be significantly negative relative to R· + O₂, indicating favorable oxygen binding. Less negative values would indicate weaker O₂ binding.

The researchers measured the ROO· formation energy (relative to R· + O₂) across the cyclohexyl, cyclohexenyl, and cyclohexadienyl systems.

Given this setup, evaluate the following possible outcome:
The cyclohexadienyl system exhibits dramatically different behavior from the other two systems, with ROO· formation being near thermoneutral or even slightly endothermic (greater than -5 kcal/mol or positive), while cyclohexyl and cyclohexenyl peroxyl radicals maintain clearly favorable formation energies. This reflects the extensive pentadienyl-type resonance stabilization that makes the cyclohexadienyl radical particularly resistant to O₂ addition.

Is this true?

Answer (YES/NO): NO